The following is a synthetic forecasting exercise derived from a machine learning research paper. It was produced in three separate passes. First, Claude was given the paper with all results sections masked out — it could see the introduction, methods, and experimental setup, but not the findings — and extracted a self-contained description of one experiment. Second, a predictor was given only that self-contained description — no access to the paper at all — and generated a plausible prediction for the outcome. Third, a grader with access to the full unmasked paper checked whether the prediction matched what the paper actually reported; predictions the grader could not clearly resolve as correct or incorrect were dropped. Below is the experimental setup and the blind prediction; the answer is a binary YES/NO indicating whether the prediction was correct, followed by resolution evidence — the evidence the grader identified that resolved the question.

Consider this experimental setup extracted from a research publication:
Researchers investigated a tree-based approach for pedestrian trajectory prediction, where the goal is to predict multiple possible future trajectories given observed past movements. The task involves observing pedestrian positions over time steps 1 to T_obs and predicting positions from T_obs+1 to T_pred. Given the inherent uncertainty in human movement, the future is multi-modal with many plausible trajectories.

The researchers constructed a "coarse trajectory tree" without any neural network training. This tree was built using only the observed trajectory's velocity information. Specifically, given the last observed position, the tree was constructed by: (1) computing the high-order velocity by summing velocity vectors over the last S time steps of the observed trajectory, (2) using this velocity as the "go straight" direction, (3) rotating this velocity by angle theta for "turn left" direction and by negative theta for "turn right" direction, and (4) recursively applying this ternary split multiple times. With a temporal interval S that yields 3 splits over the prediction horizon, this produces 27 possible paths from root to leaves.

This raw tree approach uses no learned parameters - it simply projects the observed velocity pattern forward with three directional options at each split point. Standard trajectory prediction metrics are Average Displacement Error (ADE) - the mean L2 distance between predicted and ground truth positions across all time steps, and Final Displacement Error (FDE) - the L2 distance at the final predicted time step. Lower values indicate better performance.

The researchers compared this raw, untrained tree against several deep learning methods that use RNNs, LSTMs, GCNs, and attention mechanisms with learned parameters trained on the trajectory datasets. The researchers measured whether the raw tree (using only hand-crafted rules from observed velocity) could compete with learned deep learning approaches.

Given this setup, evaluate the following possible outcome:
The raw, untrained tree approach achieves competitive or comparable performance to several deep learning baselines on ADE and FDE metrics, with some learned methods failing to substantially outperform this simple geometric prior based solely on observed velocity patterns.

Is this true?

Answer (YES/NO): YES